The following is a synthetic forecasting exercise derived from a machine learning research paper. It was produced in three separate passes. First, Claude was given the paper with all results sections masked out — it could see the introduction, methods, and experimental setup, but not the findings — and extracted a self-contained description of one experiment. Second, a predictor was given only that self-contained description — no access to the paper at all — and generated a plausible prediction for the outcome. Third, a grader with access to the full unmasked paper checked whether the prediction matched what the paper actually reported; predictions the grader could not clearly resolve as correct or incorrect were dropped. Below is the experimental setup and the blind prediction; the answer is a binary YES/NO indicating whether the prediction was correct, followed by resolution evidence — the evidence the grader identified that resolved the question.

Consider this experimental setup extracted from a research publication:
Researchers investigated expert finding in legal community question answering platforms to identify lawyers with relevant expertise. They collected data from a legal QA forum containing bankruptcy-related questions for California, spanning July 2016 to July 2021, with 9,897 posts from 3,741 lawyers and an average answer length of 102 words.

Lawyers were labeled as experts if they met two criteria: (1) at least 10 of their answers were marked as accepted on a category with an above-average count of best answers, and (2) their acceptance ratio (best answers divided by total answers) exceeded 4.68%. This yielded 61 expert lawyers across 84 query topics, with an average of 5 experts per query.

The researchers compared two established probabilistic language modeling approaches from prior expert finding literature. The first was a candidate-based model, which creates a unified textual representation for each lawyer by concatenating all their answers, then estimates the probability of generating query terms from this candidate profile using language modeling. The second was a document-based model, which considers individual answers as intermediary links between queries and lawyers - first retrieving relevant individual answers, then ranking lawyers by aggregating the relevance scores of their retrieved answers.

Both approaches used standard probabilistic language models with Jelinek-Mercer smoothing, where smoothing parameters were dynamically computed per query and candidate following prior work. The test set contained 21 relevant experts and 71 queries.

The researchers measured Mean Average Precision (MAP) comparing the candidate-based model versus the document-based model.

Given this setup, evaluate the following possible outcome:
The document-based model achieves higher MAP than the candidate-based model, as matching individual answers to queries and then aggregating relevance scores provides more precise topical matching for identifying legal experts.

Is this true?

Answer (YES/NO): NO